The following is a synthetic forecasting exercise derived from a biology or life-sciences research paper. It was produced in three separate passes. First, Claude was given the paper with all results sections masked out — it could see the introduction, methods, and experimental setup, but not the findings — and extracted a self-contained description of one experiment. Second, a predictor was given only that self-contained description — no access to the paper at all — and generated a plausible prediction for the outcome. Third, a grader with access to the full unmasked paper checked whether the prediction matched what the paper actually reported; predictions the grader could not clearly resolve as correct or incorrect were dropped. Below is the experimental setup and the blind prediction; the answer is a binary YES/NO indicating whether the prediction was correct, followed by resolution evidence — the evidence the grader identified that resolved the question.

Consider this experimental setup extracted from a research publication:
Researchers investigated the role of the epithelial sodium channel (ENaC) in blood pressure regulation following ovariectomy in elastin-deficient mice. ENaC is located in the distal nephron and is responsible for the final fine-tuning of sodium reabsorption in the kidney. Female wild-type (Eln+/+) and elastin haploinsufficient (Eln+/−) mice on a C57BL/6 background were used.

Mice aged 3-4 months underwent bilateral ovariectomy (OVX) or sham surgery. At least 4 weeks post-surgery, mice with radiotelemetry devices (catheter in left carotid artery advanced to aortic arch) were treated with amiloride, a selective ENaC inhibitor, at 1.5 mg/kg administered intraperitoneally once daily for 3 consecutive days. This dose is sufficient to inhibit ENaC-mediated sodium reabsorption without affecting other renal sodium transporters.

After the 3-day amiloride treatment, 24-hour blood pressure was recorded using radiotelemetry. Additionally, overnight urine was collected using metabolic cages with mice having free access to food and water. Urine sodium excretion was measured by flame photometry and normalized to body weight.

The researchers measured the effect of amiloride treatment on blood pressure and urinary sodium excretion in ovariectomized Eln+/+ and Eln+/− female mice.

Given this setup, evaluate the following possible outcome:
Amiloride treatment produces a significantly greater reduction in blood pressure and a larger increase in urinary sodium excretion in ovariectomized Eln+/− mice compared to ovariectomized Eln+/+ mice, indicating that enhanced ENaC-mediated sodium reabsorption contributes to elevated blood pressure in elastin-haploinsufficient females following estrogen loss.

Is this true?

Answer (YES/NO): NO